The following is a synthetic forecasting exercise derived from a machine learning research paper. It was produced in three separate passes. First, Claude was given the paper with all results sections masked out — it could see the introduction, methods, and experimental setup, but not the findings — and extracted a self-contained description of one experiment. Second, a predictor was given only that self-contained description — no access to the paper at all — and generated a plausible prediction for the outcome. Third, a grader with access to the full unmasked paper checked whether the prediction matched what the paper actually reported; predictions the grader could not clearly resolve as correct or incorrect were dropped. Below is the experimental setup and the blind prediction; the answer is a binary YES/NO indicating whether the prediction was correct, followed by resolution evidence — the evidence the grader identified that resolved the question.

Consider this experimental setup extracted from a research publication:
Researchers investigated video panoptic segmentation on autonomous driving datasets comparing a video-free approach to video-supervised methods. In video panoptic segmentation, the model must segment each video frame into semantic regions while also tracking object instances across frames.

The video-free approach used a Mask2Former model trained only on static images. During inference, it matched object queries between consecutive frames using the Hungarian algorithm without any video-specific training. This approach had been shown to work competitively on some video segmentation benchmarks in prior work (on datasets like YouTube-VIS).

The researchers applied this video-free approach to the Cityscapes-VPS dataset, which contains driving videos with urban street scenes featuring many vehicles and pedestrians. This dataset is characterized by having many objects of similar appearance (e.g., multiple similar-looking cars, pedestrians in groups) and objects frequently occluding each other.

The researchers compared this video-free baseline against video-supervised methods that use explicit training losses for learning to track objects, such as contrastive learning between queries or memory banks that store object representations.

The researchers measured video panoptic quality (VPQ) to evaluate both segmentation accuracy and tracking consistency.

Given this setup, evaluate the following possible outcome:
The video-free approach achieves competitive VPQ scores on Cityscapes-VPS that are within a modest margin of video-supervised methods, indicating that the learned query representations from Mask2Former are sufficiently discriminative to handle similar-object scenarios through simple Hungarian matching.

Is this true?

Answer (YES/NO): NO